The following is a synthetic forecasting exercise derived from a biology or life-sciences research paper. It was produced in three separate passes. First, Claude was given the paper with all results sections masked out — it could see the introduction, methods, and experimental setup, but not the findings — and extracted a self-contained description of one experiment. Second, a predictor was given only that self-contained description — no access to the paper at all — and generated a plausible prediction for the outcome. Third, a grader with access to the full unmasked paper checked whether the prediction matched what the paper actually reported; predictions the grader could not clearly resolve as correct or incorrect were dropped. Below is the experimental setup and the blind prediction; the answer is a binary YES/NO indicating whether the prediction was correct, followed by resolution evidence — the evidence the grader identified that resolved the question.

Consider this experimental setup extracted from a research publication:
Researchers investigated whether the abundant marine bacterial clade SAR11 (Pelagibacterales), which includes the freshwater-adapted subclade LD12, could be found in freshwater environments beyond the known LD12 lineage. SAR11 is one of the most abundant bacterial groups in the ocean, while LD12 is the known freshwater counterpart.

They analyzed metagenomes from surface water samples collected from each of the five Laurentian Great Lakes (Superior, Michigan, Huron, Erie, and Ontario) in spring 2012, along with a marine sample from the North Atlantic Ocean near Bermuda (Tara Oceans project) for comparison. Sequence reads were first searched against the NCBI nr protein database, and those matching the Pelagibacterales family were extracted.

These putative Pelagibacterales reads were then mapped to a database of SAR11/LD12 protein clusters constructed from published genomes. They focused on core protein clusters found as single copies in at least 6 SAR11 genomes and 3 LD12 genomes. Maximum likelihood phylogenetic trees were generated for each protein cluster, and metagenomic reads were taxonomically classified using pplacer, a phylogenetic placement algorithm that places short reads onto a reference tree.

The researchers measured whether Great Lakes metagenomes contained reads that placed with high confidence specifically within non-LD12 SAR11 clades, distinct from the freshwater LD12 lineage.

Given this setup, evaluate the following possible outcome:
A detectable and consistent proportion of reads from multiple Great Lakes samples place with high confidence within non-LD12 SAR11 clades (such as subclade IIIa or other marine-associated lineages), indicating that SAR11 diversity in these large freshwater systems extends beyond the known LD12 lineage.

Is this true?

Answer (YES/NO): YES